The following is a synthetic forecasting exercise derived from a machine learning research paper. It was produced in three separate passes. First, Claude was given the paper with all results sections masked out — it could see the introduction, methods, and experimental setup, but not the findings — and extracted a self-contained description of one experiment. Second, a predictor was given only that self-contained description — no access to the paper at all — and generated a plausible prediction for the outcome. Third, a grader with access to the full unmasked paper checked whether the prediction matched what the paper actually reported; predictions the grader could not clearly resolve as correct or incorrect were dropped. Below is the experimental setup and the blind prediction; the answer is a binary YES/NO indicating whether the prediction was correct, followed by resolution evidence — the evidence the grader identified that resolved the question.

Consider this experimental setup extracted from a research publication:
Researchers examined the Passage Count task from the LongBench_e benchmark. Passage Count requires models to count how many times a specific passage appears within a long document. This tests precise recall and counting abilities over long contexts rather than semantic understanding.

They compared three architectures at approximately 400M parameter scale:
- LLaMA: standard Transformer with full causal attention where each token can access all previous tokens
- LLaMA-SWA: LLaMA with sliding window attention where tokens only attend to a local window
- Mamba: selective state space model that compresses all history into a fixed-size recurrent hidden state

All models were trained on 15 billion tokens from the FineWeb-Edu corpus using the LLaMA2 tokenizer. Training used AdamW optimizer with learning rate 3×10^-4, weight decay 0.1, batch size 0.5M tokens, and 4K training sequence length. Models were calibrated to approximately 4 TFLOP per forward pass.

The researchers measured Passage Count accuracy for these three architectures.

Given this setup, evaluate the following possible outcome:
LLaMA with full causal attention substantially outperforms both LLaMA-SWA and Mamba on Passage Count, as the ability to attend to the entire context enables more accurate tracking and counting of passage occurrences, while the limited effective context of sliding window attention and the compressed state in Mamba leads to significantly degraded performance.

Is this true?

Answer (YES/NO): NO